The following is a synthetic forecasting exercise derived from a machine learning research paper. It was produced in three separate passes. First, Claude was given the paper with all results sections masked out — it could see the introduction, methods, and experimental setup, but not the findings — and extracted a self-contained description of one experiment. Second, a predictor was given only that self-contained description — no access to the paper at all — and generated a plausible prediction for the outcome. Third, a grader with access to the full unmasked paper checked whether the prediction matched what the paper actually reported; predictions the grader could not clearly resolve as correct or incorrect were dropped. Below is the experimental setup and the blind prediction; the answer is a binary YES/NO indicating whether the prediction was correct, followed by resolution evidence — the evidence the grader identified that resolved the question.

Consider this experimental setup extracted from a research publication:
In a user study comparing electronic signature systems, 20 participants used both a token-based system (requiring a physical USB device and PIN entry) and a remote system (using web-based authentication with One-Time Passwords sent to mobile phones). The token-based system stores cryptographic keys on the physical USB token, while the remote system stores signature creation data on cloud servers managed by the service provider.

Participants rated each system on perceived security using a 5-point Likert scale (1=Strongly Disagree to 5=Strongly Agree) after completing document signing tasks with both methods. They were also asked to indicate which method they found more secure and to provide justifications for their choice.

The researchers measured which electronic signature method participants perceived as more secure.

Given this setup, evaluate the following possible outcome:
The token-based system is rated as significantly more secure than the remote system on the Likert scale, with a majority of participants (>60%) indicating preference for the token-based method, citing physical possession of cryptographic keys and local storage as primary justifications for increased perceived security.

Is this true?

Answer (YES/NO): NO